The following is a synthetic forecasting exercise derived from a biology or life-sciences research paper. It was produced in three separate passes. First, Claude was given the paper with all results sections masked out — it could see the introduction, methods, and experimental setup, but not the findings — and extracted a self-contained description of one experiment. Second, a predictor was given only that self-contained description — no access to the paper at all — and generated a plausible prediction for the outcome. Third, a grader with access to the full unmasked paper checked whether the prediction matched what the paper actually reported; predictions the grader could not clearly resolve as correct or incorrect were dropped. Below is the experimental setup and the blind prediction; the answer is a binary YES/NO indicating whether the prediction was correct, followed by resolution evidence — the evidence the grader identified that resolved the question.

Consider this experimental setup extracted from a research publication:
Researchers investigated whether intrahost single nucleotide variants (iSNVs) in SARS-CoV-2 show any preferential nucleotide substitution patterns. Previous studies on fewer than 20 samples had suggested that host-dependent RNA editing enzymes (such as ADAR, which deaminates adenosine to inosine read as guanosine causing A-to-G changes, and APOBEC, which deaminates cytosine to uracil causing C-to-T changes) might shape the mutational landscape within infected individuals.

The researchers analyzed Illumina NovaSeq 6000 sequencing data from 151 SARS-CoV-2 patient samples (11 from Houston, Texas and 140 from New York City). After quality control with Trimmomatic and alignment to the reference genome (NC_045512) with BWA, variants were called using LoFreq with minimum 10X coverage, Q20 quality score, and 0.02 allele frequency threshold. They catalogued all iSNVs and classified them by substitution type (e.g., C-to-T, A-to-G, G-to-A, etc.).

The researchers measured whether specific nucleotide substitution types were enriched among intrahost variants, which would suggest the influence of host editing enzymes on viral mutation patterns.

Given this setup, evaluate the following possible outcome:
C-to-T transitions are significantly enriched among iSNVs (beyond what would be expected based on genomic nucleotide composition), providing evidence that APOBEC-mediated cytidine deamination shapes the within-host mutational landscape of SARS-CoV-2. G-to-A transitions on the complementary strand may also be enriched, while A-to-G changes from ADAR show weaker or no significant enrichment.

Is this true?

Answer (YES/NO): NO